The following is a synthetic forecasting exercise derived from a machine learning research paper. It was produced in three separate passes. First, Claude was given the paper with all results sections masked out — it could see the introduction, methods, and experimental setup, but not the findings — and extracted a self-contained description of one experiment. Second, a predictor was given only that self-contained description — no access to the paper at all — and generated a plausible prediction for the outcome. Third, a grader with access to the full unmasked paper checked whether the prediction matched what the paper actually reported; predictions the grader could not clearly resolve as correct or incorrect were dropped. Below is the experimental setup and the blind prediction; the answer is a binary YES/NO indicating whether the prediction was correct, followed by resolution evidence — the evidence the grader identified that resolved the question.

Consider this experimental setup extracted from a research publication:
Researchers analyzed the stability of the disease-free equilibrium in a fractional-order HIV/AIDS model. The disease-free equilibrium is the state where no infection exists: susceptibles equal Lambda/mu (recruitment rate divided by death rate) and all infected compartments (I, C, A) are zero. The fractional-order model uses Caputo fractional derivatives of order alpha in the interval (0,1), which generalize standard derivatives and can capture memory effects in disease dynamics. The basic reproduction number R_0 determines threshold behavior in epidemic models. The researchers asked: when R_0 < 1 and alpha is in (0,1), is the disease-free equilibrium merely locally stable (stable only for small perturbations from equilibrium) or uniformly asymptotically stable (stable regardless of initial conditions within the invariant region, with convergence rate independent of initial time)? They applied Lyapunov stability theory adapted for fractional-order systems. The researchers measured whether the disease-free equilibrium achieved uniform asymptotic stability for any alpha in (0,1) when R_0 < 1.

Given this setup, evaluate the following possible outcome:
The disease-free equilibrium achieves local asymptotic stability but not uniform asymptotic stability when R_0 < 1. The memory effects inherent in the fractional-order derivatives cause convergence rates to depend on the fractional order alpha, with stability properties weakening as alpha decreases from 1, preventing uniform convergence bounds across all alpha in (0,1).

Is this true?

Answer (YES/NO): NO